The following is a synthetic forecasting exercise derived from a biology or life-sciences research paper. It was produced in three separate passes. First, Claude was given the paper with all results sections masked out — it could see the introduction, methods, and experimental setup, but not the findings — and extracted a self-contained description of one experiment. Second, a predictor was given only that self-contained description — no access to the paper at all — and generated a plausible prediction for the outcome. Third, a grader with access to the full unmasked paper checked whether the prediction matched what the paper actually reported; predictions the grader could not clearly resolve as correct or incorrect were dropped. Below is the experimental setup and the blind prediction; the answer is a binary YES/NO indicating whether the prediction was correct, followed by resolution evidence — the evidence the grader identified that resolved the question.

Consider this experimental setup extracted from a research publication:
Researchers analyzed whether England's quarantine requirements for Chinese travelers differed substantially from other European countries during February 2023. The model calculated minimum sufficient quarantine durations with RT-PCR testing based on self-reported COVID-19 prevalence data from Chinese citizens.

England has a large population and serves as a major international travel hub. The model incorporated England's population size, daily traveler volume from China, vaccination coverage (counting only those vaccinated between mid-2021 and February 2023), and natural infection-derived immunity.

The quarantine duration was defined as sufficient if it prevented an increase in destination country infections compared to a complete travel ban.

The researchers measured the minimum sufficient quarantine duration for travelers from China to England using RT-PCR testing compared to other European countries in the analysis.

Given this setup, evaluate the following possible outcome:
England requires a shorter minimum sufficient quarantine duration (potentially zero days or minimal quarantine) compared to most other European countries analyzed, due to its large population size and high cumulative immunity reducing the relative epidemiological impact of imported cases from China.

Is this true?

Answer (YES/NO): NO